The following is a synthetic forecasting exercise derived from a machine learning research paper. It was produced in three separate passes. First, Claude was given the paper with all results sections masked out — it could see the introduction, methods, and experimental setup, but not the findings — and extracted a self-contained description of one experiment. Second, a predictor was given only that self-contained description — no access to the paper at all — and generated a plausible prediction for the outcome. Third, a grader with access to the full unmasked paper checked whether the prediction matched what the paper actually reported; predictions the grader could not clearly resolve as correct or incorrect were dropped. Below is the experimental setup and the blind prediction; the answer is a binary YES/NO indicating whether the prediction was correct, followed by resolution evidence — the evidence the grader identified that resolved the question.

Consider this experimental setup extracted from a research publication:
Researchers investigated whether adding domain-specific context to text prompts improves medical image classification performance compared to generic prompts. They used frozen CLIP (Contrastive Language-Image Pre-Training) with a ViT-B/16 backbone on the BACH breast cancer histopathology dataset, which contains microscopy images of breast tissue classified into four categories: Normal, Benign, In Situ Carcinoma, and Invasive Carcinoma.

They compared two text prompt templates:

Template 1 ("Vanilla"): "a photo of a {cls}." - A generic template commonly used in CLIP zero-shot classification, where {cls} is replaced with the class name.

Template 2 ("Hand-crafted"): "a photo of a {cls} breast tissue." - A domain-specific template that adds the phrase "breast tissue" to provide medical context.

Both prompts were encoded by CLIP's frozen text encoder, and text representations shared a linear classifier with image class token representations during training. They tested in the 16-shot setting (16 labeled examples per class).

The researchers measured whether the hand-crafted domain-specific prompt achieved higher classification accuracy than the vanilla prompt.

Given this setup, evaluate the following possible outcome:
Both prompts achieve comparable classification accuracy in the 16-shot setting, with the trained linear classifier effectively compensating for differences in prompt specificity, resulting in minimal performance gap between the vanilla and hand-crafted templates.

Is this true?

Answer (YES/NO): NO